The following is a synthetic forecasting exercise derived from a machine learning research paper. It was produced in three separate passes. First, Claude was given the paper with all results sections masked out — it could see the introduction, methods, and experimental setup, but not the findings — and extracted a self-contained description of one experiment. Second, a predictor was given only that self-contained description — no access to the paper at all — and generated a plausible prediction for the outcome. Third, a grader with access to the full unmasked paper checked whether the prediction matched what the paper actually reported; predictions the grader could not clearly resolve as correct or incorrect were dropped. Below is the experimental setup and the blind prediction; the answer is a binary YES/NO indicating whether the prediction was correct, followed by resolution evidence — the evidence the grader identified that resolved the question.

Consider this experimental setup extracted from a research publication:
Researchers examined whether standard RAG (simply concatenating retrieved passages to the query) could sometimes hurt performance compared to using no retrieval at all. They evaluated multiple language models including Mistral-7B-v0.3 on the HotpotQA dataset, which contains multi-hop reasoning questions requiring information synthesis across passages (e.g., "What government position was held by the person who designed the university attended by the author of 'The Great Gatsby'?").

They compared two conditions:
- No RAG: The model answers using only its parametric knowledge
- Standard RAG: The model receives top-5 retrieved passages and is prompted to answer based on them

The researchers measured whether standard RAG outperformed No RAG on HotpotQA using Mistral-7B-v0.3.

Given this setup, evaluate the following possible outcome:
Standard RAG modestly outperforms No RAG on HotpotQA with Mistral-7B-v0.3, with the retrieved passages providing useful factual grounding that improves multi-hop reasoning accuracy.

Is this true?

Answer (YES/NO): NO